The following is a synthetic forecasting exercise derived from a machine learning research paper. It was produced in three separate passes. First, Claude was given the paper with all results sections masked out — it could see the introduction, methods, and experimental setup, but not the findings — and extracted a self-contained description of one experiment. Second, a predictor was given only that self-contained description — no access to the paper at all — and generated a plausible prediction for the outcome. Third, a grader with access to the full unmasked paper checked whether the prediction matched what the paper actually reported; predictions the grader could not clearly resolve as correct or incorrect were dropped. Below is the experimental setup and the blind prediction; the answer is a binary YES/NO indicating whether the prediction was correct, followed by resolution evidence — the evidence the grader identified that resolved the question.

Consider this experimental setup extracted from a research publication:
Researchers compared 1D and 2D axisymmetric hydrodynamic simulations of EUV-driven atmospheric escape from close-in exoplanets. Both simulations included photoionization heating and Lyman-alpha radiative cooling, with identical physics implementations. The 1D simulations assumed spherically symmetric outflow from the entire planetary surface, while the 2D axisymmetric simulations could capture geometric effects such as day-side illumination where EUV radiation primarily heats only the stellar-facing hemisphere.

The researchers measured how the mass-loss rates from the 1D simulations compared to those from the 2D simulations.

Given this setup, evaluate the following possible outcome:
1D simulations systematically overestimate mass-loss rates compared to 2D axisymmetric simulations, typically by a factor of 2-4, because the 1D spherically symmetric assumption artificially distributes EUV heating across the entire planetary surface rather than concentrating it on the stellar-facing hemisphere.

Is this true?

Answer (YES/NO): YES